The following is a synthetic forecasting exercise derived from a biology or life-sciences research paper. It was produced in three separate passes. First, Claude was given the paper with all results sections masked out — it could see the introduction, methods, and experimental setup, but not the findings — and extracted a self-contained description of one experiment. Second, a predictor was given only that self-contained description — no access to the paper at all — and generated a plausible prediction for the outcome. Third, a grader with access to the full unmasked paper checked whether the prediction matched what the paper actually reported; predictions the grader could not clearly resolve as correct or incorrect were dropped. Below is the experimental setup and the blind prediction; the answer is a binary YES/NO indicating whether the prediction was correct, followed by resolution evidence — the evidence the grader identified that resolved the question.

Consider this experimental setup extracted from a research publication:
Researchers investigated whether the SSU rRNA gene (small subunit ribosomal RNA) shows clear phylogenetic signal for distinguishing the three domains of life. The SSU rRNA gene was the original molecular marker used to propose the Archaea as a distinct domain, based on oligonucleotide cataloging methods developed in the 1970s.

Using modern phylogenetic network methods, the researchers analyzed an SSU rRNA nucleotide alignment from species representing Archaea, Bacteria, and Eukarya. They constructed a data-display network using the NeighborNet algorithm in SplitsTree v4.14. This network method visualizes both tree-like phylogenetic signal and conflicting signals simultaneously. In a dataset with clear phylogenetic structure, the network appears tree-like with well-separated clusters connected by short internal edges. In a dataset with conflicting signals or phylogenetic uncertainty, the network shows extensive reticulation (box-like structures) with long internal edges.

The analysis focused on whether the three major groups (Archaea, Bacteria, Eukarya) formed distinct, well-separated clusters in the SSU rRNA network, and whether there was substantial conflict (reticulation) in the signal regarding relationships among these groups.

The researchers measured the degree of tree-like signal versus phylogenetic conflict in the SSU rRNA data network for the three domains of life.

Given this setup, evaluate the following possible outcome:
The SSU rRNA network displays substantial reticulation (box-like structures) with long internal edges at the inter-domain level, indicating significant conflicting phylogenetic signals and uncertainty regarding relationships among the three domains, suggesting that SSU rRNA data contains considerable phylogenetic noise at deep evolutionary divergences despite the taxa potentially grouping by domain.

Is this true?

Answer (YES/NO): YES